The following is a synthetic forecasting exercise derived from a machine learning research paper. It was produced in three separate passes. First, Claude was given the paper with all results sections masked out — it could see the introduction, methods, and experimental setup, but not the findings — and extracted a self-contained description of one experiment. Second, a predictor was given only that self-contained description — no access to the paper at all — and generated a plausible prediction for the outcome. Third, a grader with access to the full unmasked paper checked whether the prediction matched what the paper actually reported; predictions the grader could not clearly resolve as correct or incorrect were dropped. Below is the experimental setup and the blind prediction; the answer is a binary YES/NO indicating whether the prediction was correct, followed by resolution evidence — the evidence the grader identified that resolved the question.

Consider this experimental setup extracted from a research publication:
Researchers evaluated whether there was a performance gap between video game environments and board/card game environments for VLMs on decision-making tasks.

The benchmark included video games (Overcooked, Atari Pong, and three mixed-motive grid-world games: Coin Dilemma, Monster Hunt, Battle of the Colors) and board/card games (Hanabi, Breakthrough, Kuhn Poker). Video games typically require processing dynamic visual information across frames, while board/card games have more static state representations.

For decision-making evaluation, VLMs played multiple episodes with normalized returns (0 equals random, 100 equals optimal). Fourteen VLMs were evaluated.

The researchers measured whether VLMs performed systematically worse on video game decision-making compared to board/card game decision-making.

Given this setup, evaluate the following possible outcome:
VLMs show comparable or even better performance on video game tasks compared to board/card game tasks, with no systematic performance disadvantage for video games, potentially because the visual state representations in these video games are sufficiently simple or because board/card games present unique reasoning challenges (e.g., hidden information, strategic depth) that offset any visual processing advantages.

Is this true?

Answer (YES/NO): NO